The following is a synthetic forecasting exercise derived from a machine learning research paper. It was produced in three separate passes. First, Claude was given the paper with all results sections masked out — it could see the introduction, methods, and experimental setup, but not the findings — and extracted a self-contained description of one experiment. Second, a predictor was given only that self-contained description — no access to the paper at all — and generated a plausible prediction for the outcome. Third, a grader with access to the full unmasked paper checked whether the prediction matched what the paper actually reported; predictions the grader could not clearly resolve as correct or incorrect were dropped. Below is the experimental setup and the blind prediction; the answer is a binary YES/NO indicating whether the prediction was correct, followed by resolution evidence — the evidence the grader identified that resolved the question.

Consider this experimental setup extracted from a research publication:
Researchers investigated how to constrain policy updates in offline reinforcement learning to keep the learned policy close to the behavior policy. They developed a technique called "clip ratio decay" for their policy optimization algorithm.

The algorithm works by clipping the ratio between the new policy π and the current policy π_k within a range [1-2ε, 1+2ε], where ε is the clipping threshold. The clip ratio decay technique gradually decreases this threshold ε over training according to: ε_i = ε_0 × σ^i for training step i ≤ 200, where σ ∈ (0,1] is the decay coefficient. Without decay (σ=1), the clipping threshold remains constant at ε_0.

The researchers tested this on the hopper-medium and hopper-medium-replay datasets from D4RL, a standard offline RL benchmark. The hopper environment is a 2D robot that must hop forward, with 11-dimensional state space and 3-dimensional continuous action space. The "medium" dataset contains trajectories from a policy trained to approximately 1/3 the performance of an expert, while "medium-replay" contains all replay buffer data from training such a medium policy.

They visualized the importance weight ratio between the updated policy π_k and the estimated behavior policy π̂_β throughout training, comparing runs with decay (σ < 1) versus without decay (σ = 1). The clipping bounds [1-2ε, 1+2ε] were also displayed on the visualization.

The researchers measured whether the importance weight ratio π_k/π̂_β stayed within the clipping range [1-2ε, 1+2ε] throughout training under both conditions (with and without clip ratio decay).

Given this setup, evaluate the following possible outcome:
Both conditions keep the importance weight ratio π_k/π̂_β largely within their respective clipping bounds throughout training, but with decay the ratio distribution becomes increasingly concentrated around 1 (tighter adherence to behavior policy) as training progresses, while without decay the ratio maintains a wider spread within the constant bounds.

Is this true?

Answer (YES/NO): NO